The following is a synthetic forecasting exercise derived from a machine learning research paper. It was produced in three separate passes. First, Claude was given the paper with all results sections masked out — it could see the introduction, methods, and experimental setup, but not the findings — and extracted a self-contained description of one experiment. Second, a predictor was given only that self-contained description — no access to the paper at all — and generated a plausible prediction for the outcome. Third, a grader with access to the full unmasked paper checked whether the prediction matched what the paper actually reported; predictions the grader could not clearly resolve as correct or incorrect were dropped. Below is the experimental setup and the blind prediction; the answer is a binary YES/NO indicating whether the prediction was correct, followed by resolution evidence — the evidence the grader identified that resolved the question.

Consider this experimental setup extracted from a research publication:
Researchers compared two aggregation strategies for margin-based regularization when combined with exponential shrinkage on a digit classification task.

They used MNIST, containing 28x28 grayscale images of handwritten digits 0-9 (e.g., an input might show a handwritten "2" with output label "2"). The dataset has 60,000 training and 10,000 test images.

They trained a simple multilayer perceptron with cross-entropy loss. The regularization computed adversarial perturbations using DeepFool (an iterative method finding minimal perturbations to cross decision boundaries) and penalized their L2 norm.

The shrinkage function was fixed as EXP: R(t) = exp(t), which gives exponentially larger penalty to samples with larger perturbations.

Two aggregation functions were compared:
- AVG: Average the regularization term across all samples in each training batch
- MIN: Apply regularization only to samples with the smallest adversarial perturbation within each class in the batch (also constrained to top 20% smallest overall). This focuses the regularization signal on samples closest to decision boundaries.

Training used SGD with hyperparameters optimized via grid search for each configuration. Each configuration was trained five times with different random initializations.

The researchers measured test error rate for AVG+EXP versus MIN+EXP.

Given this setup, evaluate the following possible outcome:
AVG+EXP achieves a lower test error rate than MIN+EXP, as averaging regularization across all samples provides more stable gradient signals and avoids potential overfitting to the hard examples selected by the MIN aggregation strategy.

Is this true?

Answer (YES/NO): NO